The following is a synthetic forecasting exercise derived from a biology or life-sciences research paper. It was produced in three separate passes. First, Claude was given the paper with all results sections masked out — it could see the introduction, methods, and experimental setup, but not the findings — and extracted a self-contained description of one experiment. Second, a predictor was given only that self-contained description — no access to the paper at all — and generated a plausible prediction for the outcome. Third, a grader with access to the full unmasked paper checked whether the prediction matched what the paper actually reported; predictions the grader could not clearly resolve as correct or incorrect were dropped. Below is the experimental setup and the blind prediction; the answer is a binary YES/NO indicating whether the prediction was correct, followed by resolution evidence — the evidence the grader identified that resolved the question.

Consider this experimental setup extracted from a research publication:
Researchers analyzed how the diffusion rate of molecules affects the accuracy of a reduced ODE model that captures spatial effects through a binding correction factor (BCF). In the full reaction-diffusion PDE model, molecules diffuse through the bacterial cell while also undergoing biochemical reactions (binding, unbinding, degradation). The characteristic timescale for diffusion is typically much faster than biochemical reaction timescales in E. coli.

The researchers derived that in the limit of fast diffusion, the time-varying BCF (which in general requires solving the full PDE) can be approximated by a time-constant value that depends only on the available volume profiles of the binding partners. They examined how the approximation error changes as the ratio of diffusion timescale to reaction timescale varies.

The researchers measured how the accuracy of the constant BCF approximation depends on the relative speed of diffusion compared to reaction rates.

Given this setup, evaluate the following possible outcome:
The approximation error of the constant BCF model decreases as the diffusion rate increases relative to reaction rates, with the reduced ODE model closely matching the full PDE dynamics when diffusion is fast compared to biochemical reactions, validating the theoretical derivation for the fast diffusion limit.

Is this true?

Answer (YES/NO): YES